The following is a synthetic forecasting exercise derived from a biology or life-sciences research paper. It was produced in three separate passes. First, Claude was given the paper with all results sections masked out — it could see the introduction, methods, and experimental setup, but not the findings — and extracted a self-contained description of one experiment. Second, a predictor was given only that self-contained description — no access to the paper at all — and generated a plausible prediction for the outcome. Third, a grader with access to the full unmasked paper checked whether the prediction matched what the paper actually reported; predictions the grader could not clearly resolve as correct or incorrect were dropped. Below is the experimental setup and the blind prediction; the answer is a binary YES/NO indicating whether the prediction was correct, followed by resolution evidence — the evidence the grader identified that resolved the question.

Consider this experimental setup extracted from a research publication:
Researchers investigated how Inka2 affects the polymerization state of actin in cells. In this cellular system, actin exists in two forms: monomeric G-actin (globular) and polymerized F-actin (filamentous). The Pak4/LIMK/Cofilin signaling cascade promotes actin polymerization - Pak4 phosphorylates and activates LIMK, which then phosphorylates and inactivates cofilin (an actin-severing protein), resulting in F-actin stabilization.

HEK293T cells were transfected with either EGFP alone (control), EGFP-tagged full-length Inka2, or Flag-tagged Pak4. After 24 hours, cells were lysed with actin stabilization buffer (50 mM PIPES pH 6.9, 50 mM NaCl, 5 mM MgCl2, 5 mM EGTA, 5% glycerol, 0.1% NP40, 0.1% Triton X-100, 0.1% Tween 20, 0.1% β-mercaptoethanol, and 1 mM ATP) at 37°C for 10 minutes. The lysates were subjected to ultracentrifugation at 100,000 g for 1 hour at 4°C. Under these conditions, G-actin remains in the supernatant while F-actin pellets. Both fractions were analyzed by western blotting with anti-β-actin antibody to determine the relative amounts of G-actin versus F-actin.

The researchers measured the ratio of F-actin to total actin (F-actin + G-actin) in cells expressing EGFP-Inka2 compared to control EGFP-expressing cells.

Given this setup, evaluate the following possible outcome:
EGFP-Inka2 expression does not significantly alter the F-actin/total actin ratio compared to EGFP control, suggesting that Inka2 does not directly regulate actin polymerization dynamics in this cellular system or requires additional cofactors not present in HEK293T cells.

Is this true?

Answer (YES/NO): NO